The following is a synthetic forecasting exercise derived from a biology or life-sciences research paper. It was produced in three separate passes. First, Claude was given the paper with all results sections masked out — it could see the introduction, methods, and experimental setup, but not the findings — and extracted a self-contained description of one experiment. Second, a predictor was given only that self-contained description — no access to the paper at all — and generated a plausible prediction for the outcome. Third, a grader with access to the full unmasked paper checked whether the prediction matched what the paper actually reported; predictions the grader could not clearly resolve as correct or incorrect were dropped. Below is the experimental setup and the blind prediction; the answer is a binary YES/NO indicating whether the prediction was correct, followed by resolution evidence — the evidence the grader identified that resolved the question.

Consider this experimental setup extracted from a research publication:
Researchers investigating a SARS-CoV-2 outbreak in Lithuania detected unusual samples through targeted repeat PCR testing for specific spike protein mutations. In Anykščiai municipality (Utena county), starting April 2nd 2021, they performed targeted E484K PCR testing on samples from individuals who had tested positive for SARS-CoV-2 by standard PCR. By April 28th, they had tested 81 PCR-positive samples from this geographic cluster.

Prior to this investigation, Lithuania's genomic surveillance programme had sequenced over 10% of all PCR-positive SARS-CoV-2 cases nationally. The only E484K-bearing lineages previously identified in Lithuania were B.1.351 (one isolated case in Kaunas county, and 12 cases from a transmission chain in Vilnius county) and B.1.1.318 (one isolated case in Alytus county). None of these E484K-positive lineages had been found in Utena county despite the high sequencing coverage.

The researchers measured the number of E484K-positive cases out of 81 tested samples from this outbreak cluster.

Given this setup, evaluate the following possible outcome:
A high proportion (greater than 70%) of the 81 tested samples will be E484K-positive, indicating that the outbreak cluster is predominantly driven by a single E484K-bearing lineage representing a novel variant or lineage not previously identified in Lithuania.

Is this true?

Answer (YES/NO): NO